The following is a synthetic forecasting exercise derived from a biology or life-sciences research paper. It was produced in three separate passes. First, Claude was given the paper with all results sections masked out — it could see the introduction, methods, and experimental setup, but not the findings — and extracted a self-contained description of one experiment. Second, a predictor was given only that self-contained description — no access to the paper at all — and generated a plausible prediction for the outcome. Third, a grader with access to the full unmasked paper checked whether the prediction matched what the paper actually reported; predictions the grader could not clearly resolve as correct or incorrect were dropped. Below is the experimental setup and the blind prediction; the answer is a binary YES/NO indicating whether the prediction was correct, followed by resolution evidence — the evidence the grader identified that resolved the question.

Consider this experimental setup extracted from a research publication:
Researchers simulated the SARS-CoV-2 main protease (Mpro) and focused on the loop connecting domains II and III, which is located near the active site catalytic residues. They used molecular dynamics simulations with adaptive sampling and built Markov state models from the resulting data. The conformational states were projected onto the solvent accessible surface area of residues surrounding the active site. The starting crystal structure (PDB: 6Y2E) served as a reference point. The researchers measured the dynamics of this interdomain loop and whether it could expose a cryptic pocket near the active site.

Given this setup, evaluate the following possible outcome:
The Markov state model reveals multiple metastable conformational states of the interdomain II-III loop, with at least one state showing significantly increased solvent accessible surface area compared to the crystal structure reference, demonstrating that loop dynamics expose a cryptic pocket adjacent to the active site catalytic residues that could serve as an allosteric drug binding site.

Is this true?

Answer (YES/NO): NO